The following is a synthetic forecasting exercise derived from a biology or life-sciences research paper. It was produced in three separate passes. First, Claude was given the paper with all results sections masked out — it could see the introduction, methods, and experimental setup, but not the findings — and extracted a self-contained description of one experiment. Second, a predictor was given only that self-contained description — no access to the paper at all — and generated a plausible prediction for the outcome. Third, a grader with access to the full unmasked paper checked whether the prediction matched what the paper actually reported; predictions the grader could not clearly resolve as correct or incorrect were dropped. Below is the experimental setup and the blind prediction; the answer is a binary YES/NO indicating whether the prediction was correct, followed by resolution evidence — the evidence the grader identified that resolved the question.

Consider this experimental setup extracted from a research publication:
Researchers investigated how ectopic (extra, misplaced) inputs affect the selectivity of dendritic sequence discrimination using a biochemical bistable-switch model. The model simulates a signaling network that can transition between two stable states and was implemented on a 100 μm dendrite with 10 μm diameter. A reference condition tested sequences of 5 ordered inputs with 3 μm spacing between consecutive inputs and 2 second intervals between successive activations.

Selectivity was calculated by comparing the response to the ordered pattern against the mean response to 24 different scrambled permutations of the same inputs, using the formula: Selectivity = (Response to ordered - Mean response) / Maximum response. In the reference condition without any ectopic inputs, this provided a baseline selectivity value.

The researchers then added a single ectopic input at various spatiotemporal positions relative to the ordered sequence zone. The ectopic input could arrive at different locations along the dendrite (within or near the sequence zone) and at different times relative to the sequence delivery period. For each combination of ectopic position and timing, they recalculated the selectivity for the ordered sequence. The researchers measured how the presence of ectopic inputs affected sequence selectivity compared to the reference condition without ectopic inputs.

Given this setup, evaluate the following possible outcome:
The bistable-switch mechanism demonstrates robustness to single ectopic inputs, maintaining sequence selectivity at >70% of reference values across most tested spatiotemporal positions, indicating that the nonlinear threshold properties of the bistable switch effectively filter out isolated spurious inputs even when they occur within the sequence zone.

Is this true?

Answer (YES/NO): NO